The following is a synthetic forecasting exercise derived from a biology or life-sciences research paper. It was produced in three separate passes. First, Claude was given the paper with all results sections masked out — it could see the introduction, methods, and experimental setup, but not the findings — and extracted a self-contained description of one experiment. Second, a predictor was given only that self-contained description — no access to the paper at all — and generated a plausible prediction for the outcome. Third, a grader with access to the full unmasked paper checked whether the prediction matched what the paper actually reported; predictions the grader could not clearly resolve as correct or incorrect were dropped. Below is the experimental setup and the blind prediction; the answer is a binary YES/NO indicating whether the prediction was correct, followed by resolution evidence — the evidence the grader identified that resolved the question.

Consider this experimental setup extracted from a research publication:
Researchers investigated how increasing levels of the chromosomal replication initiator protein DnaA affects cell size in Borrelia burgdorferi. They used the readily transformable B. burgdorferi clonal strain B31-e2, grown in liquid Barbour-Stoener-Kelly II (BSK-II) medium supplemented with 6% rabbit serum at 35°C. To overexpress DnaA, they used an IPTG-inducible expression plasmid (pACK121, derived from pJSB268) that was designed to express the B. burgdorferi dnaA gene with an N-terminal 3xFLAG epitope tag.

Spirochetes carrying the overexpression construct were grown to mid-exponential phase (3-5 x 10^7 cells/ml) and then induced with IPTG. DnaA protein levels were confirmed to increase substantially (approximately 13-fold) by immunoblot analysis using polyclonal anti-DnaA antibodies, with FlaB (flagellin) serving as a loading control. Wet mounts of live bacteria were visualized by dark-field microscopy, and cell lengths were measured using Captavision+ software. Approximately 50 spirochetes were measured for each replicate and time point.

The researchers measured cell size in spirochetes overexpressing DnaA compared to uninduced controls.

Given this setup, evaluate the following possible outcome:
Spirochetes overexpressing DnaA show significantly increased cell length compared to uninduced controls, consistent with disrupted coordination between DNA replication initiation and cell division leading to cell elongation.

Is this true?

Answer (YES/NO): NO